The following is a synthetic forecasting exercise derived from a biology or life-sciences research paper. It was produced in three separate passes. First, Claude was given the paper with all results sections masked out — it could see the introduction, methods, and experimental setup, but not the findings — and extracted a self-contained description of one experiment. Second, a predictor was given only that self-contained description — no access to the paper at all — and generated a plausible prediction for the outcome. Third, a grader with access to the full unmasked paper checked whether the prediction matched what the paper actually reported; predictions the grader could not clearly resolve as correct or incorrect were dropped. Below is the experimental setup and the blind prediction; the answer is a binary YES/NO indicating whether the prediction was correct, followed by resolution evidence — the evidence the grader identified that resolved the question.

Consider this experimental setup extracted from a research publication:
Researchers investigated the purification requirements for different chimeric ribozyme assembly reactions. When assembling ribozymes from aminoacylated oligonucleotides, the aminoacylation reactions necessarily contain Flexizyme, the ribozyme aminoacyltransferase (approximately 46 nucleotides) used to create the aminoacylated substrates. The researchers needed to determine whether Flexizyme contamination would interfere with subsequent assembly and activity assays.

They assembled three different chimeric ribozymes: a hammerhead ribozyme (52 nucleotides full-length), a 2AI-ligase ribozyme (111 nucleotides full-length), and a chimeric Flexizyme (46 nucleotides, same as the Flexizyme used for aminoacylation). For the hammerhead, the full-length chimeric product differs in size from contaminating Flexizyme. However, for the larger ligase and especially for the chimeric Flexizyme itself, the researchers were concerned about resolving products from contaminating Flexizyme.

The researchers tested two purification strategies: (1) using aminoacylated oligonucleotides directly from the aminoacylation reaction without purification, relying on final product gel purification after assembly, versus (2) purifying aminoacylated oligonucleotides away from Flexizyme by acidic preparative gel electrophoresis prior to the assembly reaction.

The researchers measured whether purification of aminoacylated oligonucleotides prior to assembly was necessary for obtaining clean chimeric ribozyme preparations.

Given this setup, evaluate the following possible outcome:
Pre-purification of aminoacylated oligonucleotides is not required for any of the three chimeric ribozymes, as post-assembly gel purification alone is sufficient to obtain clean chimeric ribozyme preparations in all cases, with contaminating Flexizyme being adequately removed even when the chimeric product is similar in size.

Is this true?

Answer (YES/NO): NO